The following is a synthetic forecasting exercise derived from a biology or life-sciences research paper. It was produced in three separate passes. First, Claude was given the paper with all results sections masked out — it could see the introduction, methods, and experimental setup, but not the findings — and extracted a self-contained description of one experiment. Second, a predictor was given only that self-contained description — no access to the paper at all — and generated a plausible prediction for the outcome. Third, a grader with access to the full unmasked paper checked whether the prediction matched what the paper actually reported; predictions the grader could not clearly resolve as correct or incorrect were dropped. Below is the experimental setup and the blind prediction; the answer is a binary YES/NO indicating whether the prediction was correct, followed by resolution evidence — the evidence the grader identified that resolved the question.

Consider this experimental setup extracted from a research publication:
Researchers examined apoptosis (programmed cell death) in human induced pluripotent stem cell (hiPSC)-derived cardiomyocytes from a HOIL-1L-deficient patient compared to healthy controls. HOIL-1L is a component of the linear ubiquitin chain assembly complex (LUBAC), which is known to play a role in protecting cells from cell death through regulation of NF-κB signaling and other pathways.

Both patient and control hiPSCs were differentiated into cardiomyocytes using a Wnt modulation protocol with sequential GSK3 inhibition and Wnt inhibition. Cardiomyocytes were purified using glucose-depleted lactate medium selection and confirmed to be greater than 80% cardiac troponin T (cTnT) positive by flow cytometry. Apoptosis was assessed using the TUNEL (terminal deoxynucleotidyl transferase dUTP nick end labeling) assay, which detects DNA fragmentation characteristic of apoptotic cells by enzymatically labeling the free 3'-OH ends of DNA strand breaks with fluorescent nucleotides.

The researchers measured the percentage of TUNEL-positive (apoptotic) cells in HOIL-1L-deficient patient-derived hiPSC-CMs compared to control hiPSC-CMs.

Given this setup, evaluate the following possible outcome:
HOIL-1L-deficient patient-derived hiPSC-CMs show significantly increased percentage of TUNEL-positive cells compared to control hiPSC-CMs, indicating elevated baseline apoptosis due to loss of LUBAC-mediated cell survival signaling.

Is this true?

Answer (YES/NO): YES